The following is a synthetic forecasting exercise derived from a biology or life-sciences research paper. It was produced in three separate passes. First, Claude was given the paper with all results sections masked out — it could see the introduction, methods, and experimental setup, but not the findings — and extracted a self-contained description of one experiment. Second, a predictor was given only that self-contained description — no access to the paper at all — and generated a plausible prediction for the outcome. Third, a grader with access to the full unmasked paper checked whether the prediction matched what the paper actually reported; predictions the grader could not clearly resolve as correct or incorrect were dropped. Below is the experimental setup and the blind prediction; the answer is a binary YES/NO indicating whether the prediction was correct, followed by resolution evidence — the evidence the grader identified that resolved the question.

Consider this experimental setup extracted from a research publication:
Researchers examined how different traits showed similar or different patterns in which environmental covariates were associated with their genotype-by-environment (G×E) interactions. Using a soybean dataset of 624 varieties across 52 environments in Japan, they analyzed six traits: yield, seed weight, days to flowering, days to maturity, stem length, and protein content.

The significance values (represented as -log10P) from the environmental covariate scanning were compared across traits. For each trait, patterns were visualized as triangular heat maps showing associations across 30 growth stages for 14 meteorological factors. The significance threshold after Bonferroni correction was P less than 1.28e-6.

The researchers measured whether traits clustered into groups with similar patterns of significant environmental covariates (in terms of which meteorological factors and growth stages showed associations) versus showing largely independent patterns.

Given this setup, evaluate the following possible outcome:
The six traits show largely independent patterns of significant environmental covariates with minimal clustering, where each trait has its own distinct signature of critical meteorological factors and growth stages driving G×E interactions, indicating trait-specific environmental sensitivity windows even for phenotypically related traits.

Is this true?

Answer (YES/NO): NO